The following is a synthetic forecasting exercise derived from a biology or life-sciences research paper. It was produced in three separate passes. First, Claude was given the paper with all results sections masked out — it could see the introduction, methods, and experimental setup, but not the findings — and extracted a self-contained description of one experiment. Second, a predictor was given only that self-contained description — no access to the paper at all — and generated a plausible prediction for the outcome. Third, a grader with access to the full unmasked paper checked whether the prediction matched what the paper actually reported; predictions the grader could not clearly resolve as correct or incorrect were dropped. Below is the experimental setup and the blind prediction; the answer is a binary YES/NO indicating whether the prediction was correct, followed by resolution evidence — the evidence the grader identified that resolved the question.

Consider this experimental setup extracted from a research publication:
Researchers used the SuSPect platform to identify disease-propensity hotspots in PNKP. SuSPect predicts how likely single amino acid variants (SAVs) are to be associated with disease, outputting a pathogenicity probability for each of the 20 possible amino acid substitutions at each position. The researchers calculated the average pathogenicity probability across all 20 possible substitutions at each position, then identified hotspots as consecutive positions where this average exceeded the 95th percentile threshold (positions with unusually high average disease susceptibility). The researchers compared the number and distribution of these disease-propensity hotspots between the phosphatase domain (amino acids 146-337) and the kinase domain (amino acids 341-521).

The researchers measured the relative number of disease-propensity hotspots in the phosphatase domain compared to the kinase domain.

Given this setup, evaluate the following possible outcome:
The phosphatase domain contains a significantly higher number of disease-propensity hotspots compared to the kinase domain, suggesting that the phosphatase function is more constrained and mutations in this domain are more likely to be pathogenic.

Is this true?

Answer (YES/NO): YES